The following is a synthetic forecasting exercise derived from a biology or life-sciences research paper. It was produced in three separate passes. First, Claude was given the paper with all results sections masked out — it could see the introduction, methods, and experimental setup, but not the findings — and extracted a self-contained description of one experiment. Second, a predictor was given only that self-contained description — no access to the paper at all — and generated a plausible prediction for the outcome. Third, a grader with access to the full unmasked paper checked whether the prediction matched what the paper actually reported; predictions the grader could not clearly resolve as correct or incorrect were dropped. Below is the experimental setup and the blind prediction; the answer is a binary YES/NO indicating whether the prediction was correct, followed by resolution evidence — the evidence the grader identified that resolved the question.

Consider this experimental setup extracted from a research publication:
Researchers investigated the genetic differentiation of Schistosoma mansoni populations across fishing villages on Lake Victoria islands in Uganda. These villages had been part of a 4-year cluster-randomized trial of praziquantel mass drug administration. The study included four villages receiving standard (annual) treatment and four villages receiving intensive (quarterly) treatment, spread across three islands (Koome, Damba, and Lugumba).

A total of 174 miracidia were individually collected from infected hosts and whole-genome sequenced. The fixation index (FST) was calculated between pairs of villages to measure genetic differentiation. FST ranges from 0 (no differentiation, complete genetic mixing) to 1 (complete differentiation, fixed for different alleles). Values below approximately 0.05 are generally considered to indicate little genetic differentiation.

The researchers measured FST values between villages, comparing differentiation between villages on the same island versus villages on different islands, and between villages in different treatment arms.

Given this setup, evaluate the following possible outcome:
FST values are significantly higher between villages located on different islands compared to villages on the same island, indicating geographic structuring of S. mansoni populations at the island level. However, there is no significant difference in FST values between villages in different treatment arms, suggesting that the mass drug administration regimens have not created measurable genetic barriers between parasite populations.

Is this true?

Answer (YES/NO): NO